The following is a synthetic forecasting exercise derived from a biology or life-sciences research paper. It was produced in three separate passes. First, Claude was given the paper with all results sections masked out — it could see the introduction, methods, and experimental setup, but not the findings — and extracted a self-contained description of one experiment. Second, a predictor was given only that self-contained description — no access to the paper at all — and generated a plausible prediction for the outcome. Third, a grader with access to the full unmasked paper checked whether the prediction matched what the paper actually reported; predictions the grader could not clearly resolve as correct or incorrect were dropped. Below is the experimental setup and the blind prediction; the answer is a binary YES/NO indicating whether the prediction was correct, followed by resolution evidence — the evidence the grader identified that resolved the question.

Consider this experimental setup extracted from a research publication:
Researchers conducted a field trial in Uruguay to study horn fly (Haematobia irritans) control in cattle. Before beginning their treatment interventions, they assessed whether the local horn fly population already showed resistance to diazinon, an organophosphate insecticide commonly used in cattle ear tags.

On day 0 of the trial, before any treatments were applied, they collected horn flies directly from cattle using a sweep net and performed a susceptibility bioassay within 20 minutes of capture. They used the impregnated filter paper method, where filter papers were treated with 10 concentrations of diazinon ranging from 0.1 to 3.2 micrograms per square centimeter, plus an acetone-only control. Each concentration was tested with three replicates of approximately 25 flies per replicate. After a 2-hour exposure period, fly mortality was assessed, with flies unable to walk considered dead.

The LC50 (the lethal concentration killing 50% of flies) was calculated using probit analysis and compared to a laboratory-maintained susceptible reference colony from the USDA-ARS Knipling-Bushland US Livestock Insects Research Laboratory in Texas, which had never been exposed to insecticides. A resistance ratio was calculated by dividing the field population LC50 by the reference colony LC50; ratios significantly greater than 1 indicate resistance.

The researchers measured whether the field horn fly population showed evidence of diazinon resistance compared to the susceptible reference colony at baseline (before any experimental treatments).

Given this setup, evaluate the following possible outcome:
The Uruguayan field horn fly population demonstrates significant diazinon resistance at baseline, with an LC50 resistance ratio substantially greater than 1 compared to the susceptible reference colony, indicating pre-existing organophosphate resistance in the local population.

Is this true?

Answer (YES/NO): NO